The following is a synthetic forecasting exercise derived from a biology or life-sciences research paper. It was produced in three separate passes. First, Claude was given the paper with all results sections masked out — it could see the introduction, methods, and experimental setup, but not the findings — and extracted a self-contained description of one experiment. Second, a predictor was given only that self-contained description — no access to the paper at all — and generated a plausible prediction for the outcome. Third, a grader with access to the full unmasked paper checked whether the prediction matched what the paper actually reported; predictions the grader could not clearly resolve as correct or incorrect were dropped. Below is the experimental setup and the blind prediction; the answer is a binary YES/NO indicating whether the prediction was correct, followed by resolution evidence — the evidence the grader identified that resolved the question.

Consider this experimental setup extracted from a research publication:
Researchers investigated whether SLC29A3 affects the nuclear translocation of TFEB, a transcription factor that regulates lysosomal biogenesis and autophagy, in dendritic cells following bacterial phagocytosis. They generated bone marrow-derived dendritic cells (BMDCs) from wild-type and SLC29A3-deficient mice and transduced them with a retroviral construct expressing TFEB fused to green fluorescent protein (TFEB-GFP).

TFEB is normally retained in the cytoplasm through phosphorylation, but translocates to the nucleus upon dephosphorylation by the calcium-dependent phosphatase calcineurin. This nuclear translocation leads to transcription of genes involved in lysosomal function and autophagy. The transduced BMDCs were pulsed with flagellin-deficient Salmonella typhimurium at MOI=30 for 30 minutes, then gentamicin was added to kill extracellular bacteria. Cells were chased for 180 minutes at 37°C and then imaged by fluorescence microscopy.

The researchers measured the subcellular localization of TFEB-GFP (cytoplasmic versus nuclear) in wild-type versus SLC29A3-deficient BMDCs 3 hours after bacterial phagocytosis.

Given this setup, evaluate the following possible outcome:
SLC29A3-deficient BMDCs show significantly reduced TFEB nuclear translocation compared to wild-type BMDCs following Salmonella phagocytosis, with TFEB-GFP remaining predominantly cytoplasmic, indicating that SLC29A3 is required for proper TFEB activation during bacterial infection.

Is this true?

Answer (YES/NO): YES